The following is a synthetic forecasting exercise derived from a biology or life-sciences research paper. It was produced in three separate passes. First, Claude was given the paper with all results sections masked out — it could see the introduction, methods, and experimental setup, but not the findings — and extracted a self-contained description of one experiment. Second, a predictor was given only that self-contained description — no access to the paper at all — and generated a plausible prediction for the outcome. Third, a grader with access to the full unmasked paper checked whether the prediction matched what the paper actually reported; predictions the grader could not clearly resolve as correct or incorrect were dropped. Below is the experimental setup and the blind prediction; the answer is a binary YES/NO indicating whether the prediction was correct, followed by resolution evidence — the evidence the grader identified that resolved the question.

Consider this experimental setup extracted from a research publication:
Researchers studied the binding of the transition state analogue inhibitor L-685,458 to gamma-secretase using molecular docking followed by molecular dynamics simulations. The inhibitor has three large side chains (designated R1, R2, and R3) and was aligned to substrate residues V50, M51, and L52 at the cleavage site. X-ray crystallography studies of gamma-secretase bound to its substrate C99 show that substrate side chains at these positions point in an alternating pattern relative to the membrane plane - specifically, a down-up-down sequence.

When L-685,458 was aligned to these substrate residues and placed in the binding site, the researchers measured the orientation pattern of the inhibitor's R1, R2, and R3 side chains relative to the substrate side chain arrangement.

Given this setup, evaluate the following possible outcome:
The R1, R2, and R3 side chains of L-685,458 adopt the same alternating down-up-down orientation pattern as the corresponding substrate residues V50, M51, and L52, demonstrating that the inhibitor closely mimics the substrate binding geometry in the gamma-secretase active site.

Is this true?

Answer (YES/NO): YES